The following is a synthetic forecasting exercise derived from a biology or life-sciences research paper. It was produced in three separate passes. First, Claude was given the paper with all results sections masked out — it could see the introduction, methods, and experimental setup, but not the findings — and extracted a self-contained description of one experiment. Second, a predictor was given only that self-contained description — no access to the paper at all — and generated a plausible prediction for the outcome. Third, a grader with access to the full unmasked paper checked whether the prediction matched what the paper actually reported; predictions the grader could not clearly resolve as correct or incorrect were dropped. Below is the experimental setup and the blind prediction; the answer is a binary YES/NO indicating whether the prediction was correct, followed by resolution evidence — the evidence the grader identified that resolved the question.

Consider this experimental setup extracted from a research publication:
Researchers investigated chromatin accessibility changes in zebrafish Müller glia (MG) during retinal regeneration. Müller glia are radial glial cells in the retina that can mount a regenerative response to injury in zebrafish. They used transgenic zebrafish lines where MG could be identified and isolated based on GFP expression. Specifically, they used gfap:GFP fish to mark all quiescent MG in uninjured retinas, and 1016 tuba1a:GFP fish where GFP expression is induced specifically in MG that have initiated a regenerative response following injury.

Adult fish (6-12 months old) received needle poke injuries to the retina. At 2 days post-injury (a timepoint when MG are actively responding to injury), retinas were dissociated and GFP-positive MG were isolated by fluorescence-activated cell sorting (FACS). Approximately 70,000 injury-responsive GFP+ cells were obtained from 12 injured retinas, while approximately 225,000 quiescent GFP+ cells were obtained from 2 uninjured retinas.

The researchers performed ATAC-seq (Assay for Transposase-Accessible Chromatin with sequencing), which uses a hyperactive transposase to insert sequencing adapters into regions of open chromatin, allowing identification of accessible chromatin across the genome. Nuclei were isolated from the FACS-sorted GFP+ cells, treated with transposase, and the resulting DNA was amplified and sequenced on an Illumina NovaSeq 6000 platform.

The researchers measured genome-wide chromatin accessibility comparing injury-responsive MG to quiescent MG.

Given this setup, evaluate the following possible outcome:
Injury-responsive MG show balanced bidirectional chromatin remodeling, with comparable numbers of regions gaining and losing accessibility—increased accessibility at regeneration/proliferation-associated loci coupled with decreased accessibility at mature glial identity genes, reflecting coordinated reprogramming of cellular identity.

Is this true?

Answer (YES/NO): YES